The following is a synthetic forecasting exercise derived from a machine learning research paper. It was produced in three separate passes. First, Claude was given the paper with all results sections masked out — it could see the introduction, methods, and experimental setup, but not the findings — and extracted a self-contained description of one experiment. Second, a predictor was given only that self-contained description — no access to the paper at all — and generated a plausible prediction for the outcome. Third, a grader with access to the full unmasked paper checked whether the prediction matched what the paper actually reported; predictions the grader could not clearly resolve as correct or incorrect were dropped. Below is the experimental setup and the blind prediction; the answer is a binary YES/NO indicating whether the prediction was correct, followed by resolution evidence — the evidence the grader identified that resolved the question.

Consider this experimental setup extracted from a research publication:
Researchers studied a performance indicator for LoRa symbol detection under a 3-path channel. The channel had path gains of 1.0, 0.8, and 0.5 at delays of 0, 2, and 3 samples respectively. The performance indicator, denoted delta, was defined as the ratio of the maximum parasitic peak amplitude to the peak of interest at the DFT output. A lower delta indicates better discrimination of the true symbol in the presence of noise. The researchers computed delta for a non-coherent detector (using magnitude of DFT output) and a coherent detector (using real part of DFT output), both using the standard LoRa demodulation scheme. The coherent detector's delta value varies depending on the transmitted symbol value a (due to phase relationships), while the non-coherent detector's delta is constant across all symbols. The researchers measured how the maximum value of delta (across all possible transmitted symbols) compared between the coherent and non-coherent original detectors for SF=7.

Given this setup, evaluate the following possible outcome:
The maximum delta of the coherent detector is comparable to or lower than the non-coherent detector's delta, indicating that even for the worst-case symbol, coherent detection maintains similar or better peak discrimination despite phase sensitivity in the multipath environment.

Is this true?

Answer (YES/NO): YES